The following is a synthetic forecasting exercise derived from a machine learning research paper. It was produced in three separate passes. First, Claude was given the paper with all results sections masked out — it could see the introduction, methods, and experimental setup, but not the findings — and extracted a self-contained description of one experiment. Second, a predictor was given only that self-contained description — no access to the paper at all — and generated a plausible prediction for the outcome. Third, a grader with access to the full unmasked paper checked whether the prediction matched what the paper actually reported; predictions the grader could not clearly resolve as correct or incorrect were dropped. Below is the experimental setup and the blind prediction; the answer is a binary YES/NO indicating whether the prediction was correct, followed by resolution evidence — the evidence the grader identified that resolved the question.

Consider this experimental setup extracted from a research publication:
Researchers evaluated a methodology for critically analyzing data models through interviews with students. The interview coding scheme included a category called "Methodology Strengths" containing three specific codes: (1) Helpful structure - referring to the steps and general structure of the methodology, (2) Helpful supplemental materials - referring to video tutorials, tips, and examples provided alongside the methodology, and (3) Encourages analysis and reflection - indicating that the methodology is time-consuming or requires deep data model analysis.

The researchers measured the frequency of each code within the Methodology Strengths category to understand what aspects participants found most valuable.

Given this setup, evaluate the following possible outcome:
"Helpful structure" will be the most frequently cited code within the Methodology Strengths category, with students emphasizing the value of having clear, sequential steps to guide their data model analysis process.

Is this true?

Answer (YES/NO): NO